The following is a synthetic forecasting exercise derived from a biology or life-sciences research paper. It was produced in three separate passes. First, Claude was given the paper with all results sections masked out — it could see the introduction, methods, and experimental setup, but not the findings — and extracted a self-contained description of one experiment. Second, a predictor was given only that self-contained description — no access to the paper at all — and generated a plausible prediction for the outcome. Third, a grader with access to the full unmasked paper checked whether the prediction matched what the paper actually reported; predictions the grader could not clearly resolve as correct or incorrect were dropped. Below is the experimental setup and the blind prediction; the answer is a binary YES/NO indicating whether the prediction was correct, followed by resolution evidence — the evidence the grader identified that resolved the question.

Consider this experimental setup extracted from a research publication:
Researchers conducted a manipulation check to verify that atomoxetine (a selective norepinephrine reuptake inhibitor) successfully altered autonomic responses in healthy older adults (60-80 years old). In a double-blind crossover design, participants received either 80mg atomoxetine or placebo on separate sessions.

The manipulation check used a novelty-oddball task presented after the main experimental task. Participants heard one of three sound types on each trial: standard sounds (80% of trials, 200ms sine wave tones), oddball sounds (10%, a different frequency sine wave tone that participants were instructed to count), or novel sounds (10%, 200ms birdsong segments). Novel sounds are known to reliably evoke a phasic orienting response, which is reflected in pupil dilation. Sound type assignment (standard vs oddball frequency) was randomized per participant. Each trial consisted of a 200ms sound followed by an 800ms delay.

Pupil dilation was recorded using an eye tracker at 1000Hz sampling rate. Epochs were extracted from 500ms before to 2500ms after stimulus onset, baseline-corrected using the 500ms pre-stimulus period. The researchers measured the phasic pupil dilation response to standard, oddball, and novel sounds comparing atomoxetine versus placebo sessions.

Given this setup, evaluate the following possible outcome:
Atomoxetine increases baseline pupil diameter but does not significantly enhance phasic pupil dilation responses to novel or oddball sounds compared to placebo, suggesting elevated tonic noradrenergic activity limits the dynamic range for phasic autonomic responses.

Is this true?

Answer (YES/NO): YES